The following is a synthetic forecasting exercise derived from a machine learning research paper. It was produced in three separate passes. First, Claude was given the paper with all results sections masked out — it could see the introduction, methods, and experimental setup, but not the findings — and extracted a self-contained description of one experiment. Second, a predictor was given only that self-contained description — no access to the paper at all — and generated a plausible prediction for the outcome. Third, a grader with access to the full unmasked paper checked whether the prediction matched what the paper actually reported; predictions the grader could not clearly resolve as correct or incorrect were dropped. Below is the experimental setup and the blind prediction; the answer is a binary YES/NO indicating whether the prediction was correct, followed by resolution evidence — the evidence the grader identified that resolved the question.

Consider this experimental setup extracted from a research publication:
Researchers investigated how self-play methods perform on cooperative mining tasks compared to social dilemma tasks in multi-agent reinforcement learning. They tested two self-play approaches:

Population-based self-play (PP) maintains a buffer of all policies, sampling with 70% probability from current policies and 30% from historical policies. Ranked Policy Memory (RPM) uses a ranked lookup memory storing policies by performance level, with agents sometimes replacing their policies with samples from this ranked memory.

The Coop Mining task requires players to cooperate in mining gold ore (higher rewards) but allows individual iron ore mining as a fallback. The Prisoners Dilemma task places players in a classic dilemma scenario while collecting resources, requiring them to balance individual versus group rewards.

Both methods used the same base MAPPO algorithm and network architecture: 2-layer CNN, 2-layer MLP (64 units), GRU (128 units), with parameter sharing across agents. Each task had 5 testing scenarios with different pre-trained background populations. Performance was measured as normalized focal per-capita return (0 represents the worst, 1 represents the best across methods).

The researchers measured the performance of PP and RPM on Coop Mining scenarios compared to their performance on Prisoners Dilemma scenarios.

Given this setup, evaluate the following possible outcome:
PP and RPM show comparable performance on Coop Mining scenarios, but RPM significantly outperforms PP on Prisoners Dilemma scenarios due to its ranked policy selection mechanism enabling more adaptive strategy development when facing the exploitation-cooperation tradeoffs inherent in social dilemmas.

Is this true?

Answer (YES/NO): NO